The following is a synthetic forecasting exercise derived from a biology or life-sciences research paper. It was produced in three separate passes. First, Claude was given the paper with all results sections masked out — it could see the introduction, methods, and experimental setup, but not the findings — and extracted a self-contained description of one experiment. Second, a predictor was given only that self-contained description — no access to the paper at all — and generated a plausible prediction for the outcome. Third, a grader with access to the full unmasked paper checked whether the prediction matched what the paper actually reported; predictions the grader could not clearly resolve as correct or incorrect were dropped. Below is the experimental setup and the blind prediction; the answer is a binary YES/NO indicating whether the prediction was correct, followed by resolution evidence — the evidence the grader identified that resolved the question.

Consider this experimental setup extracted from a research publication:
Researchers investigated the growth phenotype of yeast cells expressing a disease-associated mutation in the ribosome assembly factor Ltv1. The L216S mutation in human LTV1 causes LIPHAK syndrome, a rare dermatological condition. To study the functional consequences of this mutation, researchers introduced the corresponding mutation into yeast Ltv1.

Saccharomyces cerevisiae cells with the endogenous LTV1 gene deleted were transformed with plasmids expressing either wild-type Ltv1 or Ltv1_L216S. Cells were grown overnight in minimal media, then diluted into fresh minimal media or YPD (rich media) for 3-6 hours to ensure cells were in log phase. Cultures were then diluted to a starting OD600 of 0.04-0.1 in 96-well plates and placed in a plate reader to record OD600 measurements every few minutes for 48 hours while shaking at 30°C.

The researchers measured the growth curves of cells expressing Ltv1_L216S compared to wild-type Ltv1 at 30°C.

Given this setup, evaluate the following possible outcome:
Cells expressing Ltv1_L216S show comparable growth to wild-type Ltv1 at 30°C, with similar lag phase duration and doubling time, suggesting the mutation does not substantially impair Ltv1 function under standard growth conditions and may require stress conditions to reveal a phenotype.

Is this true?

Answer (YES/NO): NO